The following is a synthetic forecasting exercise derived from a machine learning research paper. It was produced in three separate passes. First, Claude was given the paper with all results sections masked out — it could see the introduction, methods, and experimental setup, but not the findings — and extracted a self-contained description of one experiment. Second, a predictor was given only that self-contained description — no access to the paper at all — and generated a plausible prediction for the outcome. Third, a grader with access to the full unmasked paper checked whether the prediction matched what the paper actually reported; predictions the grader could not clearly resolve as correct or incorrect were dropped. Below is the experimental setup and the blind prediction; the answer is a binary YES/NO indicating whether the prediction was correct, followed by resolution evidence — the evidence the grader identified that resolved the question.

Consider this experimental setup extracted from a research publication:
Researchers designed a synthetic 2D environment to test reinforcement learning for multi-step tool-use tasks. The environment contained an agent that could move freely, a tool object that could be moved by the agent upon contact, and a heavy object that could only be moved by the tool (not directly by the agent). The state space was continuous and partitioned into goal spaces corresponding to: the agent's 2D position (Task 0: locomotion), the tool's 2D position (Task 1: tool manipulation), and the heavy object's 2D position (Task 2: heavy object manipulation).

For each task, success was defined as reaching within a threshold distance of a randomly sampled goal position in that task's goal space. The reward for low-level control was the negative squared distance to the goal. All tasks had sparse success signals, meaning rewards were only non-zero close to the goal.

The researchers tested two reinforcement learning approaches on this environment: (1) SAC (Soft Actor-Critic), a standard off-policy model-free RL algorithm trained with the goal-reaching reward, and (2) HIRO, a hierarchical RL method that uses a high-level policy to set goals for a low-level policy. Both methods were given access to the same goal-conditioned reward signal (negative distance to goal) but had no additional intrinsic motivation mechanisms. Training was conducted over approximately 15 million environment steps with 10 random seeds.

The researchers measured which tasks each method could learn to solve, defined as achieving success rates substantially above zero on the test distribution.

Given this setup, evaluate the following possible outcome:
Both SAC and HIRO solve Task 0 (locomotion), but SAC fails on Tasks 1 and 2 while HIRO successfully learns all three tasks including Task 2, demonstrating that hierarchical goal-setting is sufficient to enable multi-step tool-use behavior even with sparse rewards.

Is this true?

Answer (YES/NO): NO